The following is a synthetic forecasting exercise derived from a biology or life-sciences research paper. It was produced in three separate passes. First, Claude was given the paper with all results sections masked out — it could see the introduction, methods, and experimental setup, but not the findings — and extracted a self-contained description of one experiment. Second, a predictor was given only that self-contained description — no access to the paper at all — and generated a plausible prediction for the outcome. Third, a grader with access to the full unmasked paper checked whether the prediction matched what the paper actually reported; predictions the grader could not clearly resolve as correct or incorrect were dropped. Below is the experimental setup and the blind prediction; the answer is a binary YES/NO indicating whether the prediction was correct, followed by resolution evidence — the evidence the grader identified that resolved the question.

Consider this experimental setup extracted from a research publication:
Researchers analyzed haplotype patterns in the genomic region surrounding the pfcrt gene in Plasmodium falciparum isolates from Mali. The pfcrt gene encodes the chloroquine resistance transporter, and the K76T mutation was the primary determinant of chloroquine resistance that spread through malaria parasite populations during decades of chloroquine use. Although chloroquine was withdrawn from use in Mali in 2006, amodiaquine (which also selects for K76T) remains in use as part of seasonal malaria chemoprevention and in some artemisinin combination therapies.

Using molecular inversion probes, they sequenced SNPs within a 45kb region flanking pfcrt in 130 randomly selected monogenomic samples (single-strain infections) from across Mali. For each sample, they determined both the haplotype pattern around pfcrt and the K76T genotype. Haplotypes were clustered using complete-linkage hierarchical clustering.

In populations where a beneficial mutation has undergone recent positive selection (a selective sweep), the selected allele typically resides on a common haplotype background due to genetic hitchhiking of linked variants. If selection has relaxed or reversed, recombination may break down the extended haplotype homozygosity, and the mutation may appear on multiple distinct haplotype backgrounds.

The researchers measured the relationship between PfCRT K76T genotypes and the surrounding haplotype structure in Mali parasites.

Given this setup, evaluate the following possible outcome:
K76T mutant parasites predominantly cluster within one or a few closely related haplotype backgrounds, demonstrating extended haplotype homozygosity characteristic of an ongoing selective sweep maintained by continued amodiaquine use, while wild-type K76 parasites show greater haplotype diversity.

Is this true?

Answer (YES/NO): YES